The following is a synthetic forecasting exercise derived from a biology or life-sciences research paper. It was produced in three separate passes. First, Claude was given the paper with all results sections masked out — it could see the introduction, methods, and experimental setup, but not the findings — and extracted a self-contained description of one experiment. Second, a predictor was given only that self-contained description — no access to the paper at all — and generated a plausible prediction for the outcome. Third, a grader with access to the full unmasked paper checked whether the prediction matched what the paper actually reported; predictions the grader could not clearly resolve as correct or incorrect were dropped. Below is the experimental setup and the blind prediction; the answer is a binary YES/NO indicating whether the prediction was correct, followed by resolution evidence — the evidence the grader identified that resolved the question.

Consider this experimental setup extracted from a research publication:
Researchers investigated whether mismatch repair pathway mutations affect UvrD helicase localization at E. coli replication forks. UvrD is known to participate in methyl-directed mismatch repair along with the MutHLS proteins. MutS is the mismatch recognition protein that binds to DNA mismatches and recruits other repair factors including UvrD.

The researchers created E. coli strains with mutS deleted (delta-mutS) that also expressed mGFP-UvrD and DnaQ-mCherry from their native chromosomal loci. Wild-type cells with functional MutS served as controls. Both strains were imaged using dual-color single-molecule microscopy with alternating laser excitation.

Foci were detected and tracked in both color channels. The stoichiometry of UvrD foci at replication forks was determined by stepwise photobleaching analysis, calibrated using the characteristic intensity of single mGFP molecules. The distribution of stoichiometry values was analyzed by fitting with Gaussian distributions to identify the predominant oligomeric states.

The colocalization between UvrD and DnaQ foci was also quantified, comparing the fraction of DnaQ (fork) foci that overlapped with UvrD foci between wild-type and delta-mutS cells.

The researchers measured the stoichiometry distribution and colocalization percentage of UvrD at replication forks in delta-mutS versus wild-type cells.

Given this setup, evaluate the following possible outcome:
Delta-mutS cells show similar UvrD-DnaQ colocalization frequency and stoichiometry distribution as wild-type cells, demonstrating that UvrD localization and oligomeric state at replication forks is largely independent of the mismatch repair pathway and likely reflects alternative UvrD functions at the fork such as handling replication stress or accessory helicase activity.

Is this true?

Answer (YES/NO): NO